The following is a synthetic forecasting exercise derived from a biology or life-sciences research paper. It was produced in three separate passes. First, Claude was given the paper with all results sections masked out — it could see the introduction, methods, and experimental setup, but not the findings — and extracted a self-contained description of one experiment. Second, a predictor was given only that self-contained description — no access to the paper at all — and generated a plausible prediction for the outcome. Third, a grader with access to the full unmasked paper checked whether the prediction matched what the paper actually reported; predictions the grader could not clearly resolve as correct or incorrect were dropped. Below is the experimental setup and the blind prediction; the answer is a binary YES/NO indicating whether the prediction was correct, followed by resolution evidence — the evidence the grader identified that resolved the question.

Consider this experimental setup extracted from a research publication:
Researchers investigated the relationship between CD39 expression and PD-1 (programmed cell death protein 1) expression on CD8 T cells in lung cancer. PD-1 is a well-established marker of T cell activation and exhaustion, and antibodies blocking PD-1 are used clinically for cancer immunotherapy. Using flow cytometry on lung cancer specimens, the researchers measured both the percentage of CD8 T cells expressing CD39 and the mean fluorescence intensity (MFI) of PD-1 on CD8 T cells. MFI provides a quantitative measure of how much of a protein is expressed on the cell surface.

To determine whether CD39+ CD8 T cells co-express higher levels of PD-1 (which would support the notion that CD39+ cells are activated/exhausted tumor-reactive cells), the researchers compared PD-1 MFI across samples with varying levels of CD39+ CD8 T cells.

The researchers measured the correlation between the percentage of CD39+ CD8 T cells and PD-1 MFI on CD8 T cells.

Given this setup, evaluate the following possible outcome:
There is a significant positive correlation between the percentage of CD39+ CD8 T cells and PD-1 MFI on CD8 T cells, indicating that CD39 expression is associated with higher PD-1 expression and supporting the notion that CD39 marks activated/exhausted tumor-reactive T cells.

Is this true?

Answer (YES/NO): YES